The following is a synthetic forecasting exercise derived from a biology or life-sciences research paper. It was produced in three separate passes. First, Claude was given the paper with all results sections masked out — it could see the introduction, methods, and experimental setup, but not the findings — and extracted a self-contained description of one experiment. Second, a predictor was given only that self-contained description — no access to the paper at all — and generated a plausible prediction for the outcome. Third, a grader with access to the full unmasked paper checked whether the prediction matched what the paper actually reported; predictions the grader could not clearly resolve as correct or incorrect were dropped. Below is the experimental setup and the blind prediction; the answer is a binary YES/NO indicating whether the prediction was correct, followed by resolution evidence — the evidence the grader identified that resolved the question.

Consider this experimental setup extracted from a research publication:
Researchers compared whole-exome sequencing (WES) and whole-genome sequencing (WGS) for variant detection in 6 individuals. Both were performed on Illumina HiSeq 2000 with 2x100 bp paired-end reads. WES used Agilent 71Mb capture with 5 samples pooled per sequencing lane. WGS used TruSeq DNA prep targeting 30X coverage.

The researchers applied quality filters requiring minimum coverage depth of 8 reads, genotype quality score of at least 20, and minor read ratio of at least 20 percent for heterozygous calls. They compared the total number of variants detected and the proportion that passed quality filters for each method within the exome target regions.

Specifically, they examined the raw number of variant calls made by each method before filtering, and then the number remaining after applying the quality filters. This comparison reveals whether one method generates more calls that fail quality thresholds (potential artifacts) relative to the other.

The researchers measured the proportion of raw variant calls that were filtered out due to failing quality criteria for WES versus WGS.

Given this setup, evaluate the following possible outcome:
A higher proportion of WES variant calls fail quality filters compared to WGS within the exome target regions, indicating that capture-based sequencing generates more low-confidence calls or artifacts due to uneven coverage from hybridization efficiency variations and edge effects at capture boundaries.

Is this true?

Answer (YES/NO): YES